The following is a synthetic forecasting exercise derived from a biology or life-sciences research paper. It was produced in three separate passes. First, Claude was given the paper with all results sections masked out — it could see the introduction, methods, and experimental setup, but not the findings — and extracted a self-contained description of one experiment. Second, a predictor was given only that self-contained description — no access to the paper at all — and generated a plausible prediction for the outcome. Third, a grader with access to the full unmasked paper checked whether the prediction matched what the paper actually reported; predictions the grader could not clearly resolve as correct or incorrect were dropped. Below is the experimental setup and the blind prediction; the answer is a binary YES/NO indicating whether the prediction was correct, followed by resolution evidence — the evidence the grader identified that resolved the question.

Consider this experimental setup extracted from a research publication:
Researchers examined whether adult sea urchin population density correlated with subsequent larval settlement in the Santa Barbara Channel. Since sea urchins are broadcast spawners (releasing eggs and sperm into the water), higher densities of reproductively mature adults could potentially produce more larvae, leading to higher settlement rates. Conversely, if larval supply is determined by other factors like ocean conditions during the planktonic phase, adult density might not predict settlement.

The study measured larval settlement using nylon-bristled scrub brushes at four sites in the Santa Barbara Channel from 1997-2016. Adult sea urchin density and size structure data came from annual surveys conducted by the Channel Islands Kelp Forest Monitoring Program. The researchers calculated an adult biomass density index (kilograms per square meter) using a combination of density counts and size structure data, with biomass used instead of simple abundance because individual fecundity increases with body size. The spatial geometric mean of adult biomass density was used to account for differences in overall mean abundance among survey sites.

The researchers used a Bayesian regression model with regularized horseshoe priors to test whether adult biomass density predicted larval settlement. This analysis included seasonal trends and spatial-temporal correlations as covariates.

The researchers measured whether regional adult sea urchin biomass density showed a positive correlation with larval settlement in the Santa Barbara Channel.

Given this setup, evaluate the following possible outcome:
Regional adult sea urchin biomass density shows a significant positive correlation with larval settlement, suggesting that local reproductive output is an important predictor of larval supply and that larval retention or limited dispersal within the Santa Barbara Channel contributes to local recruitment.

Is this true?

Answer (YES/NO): NO